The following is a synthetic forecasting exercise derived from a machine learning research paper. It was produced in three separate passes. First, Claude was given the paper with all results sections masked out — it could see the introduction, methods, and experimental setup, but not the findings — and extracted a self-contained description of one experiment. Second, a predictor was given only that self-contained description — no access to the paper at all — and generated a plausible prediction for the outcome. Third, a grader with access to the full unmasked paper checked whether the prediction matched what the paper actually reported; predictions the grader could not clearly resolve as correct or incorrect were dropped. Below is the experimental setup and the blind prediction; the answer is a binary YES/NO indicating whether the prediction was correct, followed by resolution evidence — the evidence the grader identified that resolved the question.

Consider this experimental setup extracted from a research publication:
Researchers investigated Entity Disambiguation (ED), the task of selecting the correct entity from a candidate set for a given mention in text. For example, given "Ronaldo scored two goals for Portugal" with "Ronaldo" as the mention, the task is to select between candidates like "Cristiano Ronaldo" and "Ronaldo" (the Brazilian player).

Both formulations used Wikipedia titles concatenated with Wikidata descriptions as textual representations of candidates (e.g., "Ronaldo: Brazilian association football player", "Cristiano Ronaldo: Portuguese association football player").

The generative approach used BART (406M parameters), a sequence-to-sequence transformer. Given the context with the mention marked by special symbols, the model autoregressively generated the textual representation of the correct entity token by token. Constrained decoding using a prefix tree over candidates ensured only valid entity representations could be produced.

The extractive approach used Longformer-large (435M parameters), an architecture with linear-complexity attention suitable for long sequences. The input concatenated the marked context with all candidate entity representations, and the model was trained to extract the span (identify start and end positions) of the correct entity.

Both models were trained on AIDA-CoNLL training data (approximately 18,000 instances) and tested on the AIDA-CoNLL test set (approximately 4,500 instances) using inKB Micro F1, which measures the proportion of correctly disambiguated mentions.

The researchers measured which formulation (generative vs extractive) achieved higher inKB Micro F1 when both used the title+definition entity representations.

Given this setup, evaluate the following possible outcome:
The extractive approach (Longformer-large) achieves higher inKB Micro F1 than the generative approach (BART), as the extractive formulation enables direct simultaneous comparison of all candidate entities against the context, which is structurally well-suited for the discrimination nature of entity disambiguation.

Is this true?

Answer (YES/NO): YES